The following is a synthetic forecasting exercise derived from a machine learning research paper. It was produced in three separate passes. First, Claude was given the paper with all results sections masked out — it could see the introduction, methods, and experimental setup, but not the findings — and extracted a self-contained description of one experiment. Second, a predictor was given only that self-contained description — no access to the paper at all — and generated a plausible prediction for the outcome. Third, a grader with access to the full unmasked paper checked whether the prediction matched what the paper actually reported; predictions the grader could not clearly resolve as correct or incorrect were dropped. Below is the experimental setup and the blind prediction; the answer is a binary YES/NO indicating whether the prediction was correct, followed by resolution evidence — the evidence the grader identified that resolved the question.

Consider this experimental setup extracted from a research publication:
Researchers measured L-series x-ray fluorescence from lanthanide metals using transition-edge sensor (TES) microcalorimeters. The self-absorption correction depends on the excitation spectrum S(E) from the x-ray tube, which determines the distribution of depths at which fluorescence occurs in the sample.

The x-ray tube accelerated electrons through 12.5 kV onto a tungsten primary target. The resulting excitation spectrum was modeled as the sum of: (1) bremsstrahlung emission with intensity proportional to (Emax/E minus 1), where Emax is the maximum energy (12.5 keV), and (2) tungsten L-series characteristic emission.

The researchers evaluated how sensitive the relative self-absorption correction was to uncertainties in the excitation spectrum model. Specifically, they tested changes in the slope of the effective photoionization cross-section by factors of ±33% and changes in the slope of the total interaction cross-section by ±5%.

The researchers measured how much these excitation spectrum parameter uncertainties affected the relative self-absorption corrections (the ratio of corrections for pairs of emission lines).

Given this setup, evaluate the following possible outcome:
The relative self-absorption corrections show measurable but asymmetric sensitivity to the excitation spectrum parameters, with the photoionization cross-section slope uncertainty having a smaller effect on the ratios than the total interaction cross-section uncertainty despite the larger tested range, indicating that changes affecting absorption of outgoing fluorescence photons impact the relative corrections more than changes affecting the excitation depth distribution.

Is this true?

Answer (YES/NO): NO